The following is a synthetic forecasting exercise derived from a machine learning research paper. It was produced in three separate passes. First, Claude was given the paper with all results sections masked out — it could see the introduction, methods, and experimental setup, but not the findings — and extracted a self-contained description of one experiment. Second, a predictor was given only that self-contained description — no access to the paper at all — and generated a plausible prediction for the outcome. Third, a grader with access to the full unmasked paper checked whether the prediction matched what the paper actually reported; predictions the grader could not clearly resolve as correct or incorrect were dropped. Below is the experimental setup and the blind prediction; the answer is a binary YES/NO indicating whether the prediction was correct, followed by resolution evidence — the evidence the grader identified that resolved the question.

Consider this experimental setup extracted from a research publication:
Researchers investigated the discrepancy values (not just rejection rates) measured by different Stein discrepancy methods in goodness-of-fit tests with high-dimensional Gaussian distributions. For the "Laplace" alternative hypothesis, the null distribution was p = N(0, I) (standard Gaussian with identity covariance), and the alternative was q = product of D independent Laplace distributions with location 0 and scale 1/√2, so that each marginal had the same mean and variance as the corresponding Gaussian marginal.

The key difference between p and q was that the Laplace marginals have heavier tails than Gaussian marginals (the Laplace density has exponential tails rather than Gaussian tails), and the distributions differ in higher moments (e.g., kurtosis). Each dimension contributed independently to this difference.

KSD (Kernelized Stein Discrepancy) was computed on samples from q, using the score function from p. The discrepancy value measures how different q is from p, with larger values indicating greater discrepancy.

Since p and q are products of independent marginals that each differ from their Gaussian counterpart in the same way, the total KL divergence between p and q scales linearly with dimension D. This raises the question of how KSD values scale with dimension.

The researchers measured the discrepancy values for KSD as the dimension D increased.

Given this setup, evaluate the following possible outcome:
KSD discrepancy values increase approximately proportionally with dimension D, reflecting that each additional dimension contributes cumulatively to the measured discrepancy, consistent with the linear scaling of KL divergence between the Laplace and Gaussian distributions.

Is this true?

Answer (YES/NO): NO